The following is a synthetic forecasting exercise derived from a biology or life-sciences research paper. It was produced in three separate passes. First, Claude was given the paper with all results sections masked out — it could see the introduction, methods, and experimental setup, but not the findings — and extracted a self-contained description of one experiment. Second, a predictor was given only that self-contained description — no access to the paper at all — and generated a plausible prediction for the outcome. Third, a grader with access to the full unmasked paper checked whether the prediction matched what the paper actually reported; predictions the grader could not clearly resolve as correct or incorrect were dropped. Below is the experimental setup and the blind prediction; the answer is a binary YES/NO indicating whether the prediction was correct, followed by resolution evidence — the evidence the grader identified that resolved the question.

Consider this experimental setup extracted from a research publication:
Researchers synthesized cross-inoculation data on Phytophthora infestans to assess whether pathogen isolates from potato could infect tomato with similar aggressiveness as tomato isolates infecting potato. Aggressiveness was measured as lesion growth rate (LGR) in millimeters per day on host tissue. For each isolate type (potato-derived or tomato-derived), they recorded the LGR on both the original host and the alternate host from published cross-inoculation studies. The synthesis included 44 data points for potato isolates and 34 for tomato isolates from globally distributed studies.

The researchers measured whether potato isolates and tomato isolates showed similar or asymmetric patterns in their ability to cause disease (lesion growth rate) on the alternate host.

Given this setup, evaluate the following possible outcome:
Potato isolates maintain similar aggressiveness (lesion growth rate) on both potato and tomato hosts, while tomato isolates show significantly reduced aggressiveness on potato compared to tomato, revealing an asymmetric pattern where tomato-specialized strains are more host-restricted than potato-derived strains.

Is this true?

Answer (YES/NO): NO